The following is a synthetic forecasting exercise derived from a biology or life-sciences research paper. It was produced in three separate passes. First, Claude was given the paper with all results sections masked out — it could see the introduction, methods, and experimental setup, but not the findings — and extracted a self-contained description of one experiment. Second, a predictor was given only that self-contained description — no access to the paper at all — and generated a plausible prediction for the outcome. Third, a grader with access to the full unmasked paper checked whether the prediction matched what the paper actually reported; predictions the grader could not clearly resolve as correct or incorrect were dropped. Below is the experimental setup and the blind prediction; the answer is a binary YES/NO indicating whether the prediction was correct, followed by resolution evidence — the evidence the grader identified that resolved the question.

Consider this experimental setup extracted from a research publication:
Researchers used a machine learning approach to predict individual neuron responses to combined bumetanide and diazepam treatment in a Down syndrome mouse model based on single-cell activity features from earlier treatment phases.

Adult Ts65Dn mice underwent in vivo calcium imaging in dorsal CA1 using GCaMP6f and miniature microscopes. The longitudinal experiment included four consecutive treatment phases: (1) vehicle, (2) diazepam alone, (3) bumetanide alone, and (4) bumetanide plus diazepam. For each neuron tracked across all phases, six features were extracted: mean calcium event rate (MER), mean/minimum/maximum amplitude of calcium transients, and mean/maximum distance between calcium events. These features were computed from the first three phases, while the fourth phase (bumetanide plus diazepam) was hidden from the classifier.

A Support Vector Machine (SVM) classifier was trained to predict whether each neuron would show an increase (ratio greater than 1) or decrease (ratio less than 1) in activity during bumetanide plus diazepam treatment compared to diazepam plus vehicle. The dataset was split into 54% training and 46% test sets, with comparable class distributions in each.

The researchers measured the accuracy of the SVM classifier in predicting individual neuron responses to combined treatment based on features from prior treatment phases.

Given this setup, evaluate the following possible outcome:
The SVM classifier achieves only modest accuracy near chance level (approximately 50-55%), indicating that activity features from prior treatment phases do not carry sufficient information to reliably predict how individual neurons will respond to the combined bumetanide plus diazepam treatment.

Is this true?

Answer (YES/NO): NO